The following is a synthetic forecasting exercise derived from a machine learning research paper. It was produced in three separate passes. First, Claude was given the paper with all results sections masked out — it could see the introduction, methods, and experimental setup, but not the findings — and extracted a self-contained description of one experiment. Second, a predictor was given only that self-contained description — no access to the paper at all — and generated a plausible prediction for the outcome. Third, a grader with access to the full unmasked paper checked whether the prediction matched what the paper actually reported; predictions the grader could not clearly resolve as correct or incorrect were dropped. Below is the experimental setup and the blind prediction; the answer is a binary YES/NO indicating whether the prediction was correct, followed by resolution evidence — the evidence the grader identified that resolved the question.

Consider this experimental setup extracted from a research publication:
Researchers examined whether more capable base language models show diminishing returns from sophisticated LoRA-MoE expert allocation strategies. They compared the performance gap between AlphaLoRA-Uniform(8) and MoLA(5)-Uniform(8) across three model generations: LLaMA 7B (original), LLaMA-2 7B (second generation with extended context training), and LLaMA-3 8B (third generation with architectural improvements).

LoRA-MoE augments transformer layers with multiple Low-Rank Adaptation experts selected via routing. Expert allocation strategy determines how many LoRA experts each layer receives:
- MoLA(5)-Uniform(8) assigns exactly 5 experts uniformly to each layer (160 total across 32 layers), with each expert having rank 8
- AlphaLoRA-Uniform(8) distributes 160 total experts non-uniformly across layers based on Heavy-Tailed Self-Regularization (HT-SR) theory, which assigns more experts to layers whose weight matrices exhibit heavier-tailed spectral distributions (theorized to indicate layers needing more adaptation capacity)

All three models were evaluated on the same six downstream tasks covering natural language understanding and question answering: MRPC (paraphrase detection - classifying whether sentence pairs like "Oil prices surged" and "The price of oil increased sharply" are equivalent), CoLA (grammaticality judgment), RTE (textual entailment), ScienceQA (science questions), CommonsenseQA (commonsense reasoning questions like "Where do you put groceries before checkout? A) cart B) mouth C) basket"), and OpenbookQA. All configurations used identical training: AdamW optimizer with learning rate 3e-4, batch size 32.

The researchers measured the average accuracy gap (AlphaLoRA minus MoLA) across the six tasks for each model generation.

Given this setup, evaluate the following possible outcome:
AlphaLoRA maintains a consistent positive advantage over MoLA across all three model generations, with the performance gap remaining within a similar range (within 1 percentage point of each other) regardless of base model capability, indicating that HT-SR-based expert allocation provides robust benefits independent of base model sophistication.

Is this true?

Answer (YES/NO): NO